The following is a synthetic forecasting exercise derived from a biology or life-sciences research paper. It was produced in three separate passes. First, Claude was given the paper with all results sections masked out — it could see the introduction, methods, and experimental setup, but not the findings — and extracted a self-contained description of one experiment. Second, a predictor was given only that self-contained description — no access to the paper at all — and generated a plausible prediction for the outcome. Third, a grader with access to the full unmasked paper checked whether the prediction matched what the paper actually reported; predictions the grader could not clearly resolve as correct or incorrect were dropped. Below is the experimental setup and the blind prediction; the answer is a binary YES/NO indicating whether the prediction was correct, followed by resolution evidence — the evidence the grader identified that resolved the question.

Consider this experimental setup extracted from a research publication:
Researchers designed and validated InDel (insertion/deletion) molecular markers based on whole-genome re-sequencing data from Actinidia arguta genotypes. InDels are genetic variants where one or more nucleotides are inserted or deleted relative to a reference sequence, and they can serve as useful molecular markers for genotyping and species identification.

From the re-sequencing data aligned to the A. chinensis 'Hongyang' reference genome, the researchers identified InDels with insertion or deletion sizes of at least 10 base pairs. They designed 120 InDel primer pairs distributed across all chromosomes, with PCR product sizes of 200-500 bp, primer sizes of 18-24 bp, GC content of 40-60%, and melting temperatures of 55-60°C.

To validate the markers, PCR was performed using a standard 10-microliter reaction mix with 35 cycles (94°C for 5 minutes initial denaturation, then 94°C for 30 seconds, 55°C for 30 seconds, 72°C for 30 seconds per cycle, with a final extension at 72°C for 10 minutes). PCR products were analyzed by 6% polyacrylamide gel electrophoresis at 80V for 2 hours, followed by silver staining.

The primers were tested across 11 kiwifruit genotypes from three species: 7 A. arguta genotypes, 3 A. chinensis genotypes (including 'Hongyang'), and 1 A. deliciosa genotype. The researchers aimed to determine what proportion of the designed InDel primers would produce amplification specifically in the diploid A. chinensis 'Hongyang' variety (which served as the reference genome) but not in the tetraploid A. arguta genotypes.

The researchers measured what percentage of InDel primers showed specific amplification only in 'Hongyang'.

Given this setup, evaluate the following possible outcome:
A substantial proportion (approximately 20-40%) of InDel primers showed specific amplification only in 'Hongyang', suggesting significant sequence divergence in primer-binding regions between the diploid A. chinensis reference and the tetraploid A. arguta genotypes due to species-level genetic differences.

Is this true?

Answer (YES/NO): YES